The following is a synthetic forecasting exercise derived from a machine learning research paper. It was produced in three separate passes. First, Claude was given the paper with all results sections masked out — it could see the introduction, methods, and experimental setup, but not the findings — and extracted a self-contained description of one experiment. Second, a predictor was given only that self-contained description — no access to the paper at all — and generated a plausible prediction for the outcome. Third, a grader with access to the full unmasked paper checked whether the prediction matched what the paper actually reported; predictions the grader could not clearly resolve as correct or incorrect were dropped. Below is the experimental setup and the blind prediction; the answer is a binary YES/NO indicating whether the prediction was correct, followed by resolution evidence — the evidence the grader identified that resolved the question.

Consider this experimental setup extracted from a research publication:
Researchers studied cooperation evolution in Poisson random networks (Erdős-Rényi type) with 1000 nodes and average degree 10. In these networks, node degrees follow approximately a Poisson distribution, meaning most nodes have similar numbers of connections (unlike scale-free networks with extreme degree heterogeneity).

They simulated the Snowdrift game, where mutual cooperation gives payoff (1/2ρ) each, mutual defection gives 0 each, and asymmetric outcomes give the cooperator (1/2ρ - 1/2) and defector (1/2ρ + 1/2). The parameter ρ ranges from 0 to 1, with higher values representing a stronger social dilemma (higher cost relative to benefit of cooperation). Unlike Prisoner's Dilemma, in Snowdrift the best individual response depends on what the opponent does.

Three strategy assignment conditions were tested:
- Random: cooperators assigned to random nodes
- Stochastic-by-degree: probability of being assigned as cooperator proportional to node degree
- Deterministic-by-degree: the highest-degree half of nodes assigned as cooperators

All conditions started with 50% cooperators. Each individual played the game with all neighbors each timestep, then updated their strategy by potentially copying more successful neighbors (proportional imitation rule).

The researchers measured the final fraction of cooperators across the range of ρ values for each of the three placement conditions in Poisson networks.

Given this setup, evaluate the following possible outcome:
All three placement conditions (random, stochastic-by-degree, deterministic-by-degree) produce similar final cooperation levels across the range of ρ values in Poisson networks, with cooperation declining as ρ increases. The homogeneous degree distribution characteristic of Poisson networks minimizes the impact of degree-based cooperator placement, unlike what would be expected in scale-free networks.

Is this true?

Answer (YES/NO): YES